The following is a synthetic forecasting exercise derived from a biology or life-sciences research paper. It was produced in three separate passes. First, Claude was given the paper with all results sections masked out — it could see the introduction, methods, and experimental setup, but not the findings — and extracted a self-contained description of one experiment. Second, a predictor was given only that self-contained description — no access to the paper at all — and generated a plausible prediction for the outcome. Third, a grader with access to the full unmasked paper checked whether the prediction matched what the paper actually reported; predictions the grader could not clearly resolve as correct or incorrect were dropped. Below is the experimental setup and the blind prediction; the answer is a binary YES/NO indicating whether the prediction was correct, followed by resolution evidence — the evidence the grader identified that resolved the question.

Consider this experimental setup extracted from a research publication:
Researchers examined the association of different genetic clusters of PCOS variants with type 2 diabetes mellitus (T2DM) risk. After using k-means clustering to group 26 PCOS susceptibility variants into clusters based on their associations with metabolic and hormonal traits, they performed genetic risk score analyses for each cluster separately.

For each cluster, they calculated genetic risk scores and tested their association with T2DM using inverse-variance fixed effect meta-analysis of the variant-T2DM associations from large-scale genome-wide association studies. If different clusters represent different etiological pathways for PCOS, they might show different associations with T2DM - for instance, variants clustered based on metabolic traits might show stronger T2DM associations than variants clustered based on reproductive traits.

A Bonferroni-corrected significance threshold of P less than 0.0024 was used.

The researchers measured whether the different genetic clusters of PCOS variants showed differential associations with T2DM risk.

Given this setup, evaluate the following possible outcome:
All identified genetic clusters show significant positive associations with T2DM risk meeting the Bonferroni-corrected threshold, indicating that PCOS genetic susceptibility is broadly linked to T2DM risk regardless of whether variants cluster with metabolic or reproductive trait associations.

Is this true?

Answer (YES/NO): NO